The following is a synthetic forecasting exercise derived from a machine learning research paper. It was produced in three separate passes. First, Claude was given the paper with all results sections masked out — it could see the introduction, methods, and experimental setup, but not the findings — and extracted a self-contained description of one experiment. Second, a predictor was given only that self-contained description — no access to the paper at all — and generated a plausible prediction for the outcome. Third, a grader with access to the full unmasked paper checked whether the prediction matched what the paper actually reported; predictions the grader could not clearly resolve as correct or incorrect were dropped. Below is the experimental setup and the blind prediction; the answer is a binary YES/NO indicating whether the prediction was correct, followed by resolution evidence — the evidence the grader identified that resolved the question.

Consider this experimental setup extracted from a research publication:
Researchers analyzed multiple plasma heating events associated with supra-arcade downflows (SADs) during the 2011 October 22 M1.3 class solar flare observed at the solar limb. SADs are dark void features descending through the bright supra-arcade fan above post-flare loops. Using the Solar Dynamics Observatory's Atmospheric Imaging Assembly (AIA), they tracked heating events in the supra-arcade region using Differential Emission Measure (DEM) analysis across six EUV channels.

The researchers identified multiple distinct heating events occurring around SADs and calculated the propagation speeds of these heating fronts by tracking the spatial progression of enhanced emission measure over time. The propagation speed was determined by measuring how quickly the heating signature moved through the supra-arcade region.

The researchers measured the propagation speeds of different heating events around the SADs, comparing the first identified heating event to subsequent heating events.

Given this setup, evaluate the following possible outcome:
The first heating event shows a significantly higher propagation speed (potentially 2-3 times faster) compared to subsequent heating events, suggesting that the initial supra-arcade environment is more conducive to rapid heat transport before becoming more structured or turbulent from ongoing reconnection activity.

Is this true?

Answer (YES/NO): NO